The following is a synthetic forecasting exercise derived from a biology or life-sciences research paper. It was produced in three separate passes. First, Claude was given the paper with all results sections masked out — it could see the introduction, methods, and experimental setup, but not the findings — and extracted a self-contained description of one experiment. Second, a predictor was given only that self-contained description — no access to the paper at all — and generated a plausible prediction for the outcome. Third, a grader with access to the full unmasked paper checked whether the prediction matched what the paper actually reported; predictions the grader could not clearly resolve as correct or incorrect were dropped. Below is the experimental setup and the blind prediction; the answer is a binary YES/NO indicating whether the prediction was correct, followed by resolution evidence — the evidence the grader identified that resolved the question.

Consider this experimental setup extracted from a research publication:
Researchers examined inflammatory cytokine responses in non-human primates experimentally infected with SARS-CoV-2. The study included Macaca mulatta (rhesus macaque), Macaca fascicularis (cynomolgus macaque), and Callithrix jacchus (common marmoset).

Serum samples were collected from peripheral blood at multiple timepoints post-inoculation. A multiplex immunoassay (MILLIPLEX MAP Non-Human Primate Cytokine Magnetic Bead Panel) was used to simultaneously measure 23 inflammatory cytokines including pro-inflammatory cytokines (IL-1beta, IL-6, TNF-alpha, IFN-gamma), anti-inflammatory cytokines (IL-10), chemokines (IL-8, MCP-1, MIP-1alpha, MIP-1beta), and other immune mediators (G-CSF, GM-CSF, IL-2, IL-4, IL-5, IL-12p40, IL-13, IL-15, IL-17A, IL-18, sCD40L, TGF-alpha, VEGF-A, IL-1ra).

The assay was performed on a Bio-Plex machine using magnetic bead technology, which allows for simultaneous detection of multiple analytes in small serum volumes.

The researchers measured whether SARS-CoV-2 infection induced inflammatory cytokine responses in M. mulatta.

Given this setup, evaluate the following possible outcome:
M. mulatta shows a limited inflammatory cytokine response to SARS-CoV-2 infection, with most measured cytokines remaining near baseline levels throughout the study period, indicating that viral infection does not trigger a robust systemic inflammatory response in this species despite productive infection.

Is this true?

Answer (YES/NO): NO